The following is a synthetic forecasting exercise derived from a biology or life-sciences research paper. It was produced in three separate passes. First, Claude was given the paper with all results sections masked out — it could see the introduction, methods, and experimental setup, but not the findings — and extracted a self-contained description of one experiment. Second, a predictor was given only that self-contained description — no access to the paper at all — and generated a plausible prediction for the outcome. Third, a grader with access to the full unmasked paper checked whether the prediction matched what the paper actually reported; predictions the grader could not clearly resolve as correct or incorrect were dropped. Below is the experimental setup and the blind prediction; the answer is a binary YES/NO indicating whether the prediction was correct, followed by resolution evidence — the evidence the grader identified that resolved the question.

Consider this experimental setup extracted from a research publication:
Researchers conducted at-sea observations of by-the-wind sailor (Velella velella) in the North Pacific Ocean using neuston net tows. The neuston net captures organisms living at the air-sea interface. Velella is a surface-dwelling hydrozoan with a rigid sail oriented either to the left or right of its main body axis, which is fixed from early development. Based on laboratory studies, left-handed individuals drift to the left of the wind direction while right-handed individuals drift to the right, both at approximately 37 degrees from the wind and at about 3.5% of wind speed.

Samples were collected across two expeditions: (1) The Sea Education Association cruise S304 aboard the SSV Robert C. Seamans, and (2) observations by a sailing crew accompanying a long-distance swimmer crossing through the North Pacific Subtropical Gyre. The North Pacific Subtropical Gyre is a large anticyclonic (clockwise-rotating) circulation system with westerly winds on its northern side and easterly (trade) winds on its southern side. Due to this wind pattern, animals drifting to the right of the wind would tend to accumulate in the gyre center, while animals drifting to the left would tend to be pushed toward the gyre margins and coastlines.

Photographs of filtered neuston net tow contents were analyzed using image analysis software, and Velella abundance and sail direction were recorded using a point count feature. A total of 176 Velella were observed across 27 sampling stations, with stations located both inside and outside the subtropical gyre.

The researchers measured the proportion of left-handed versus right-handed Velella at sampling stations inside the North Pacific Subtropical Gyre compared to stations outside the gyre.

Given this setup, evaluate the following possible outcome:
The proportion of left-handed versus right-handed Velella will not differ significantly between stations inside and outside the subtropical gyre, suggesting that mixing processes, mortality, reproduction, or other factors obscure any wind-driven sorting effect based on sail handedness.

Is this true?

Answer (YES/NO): NO